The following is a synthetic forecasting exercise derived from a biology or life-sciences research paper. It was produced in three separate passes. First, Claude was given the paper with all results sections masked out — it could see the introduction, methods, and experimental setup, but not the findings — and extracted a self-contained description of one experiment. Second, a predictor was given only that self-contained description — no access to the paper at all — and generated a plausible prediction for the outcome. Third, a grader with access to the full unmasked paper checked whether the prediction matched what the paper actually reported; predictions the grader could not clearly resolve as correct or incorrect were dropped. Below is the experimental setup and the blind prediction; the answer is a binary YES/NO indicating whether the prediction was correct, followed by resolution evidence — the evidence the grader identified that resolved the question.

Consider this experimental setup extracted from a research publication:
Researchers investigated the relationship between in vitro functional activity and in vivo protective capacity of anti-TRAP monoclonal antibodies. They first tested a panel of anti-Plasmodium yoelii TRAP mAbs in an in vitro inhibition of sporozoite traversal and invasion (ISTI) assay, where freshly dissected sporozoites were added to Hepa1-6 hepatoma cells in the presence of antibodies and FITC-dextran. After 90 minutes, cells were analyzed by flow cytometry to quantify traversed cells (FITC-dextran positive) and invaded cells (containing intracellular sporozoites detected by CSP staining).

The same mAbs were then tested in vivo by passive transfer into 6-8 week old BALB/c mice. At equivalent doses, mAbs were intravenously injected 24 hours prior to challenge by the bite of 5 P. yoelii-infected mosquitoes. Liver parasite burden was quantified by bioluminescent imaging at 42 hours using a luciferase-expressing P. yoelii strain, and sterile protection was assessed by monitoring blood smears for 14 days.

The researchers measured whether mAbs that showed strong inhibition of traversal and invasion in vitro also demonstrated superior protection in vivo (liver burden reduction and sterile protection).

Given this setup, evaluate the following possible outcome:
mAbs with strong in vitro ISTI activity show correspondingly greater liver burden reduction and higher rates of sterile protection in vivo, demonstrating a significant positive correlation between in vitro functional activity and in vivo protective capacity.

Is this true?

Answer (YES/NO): NO